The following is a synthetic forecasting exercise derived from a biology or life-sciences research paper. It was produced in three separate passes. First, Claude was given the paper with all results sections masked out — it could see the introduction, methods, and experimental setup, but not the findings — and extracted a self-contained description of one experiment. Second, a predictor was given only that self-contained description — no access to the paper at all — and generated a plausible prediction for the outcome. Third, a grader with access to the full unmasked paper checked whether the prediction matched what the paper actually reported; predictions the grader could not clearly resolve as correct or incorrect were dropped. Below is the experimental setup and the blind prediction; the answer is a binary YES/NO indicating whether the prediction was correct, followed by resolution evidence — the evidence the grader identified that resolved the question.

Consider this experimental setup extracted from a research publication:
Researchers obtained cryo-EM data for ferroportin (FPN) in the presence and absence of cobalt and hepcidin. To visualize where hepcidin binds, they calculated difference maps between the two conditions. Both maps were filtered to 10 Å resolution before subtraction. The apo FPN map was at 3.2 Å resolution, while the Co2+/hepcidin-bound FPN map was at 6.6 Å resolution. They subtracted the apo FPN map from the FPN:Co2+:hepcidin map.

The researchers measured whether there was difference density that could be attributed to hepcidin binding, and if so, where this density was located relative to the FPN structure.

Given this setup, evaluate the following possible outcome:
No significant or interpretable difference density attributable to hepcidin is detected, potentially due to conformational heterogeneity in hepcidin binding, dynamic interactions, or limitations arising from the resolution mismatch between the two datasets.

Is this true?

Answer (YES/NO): NO